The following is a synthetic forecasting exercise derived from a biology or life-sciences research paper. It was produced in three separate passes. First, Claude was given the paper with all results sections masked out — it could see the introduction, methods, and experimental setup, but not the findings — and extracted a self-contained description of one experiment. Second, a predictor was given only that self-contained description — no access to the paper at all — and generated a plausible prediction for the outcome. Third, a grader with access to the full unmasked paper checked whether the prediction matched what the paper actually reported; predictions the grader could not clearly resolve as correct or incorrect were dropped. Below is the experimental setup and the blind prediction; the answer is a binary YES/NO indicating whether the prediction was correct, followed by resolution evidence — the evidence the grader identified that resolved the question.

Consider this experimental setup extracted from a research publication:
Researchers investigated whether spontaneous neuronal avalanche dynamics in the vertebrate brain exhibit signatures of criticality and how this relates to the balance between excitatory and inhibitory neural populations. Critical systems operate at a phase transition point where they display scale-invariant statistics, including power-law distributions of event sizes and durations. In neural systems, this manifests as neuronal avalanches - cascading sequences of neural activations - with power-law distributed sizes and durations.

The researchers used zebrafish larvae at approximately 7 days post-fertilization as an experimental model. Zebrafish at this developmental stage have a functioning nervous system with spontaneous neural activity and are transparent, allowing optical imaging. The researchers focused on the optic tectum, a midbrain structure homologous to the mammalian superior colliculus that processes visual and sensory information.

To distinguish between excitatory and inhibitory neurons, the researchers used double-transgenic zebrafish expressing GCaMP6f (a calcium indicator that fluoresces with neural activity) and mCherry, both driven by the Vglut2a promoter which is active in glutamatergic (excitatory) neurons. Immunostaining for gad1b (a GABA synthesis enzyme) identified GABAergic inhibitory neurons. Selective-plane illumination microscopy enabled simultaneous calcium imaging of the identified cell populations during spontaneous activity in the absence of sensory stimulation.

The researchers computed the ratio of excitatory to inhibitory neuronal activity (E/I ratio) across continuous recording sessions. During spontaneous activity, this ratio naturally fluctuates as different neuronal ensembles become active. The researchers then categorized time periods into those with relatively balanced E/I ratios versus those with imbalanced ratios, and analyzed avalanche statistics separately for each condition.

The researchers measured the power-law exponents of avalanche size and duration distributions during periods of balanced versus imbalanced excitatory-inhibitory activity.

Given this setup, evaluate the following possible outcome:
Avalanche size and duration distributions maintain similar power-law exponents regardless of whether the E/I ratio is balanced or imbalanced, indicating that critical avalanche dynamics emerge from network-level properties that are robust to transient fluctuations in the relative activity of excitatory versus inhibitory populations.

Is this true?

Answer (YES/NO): NO